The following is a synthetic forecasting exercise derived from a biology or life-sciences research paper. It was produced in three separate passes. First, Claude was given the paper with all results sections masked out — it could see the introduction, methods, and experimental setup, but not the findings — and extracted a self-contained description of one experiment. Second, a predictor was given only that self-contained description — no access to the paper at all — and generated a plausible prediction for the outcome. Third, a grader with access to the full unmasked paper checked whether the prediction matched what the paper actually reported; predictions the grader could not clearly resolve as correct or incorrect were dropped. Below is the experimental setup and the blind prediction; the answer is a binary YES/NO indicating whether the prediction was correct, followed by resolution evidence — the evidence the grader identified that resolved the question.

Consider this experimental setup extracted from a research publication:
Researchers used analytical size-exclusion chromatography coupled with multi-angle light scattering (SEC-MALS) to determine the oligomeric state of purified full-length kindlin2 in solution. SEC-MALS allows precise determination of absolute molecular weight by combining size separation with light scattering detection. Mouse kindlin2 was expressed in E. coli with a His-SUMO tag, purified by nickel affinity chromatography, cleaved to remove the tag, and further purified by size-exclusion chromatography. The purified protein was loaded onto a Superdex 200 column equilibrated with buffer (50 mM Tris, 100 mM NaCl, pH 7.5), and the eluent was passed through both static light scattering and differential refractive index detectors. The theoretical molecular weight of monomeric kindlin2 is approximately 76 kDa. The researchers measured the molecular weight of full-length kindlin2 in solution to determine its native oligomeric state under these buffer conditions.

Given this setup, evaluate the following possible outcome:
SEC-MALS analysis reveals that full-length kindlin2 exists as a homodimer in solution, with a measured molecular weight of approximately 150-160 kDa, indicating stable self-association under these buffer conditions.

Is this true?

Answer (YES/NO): NO